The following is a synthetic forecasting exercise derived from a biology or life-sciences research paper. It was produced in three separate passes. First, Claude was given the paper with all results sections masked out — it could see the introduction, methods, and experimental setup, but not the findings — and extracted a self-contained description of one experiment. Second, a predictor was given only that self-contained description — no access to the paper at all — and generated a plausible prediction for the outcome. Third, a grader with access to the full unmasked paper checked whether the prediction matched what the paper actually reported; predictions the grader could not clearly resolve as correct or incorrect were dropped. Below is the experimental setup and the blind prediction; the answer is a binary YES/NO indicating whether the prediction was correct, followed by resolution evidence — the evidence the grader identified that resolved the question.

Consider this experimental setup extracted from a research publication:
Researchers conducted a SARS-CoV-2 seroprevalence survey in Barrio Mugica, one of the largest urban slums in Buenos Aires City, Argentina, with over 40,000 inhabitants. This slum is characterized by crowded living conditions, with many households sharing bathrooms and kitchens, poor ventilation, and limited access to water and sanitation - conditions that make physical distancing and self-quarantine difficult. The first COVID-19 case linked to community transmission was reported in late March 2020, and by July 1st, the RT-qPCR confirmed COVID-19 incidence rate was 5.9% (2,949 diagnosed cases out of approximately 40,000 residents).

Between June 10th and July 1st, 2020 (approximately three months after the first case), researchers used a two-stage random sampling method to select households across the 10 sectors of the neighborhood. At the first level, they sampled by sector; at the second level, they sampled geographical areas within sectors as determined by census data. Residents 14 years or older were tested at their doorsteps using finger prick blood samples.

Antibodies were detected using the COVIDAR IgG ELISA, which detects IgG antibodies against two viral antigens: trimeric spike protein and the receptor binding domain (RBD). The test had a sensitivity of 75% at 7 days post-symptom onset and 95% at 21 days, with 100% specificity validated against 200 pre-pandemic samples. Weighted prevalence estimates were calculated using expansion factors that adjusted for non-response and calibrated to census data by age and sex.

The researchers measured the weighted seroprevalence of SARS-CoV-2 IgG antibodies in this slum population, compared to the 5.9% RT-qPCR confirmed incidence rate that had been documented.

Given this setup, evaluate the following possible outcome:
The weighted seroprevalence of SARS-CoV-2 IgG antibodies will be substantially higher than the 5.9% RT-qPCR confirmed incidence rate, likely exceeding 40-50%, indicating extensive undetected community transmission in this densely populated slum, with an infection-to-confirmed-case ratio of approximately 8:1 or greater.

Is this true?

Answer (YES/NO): YES